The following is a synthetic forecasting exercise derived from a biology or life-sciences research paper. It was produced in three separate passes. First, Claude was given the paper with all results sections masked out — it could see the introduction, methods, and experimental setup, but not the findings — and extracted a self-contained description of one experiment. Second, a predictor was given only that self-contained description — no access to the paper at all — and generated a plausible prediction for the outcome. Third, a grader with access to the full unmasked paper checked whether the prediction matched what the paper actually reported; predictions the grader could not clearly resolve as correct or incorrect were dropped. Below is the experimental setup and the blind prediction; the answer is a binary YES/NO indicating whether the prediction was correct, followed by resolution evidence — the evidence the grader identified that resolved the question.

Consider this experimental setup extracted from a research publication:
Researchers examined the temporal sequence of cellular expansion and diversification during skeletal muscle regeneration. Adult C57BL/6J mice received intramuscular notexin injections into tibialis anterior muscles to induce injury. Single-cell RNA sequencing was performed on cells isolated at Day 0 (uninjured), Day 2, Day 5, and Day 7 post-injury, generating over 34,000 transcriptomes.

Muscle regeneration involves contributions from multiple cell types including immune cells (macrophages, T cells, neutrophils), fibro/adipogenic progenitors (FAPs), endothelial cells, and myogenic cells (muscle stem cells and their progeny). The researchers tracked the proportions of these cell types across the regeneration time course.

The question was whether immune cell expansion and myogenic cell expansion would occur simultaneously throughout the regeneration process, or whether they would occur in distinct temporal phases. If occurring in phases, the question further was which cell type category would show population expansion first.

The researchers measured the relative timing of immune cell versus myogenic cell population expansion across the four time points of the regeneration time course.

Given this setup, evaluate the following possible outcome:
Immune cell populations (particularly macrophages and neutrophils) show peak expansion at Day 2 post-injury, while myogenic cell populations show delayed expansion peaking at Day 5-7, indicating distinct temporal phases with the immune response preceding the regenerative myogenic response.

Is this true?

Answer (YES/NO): YES